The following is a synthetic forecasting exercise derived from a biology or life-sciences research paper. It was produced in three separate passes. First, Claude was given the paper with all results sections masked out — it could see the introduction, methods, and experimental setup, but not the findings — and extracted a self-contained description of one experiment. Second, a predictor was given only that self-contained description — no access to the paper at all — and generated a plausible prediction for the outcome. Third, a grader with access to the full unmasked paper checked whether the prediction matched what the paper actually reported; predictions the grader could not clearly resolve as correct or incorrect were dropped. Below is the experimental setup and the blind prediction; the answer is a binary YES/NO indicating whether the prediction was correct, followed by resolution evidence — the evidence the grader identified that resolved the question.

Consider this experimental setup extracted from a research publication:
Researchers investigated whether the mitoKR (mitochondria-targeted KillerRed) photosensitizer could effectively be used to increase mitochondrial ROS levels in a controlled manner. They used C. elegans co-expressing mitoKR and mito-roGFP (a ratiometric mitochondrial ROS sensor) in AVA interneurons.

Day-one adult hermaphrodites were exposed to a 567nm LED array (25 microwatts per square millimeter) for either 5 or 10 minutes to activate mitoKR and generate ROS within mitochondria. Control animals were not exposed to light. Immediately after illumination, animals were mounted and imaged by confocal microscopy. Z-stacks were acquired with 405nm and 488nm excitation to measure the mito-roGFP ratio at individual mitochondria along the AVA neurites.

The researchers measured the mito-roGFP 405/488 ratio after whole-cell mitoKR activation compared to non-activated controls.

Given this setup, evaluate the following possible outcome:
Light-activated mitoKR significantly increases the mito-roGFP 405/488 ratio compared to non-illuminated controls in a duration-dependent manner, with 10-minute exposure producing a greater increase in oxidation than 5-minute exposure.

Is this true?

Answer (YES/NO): NO